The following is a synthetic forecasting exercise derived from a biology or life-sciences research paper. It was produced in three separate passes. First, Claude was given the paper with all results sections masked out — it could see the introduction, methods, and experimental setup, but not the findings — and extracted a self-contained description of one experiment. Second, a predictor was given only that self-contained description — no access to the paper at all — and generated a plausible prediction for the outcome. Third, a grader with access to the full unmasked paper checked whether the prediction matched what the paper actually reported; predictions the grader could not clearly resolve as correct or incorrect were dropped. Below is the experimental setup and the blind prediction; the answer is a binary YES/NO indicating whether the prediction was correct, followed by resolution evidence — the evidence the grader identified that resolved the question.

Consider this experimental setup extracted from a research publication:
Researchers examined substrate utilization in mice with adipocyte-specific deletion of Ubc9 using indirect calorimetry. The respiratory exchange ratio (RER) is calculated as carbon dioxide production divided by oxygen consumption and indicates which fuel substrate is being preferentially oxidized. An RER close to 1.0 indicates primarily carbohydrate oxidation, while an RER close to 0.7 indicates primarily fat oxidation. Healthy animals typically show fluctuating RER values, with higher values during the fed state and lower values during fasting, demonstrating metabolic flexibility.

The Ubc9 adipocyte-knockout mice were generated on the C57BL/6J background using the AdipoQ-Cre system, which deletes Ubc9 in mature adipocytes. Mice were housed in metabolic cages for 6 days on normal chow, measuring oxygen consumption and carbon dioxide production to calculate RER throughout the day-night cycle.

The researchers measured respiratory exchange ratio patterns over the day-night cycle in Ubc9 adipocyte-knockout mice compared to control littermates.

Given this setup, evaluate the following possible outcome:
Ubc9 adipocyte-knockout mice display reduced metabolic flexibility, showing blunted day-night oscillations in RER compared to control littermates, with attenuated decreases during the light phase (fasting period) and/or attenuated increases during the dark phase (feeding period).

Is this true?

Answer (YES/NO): YES